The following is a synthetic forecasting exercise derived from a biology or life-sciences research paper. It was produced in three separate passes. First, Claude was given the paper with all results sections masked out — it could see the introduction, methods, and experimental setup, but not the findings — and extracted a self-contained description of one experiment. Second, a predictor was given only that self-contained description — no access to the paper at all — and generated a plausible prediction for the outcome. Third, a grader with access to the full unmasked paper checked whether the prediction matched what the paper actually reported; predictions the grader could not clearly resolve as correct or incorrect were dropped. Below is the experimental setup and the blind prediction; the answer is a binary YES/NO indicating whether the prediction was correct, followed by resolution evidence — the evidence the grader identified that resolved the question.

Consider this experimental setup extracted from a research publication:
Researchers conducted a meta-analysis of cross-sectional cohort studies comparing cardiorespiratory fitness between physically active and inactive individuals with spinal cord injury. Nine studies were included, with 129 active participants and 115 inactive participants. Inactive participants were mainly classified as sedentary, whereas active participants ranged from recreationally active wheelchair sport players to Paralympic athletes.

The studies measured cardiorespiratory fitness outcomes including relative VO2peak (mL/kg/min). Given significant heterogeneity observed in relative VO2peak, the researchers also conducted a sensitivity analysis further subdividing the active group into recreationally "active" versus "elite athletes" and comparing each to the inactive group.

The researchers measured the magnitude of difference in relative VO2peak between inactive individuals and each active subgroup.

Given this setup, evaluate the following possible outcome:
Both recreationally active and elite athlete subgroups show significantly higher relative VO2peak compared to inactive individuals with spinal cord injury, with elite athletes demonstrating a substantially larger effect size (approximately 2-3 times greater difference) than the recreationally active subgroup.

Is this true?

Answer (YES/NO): YES